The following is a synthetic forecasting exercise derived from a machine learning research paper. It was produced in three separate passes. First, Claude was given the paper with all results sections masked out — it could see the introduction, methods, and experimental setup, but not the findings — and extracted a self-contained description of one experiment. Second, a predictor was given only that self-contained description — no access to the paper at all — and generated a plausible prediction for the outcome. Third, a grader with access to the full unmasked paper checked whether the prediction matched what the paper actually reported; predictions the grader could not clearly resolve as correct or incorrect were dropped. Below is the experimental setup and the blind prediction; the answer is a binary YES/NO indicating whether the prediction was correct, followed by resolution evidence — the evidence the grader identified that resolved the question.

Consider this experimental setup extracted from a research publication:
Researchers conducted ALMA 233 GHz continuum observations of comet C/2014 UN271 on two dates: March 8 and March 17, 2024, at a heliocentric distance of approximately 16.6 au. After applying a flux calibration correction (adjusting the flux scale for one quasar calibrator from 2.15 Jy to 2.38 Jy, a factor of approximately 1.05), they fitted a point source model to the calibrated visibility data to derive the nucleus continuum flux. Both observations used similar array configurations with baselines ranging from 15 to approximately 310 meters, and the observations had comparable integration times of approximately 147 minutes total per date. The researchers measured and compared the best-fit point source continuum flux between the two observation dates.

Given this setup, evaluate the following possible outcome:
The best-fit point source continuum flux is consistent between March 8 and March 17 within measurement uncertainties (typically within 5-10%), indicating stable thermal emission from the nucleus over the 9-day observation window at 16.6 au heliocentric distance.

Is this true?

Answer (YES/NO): NO